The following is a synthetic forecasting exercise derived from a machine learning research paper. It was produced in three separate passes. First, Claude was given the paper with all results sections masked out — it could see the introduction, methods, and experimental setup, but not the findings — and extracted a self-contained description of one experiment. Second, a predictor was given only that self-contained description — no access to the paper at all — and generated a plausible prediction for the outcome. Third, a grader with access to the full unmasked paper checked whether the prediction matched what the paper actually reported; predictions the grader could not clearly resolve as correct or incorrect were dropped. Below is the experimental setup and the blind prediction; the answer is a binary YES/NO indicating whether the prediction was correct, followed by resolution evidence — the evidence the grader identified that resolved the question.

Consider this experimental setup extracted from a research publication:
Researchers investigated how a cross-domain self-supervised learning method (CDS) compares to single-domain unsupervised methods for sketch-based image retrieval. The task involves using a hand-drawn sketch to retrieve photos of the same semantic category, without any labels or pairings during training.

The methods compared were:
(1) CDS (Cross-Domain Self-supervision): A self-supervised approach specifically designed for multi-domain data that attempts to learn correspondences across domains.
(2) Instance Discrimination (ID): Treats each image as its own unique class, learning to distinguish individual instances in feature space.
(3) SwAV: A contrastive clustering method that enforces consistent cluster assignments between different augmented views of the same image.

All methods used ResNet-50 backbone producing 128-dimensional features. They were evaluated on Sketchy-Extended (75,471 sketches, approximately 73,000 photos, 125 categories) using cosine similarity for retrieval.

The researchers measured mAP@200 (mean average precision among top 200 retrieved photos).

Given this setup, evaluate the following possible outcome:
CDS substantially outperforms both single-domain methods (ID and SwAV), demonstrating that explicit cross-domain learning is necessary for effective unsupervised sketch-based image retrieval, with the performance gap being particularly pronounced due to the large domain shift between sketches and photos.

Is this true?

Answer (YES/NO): NO